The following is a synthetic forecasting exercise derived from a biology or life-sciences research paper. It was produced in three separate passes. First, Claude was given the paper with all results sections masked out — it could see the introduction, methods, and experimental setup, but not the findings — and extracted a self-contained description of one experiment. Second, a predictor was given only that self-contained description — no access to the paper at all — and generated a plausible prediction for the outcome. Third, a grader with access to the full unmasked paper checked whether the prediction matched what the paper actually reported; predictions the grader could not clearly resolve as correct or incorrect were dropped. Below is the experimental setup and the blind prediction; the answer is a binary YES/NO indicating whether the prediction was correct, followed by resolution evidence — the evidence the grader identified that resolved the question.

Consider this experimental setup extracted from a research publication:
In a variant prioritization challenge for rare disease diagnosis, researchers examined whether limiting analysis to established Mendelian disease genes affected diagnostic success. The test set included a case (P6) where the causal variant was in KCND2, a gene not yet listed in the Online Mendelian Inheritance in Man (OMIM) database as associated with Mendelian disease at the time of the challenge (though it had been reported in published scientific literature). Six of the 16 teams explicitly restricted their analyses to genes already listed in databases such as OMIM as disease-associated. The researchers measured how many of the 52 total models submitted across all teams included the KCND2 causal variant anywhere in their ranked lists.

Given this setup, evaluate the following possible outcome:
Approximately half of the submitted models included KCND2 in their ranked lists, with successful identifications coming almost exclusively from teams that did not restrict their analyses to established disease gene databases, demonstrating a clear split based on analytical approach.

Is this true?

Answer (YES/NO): YES